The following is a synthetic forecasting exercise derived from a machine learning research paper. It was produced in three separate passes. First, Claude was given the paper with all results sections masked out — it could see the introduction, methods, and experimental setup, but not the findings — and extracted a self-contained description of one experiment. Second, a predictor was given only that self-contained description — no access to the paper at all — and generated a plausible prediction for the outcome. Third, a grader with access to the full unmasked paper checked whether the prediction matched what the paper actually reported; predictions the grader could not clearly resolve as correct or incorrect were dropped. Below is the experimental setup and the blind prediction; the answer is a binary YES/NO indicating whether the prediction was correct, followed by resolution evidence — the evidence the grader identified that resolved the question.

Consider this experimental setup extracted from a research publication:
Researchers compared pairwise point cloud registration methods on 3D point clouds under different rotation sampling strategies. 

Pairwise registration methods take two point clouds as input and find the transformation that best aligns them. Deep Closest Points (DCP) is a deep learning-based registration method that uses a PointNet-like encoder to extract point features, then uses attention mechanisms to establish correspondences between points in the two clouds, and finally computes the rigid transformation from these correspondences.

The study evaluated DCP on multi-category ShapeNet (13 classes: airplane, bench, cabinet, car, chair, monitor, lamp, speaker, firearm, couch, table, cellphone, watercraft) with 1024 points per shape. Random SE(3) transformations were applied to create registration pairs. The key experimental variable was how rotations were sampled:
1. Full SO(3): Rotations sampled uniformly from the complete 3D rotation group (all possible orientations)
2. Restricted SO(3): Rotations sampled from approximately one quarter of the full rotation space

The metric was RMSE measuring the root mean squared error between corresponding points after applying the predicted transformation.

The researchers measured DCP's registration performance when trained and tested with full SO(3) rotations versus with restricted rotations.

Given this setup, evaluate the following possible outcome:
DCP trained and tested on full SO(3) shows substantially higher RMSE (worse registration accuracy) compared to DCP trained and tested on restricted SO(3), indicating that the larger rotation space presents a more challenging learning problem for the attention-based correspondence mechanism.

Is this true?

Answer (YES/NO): YES